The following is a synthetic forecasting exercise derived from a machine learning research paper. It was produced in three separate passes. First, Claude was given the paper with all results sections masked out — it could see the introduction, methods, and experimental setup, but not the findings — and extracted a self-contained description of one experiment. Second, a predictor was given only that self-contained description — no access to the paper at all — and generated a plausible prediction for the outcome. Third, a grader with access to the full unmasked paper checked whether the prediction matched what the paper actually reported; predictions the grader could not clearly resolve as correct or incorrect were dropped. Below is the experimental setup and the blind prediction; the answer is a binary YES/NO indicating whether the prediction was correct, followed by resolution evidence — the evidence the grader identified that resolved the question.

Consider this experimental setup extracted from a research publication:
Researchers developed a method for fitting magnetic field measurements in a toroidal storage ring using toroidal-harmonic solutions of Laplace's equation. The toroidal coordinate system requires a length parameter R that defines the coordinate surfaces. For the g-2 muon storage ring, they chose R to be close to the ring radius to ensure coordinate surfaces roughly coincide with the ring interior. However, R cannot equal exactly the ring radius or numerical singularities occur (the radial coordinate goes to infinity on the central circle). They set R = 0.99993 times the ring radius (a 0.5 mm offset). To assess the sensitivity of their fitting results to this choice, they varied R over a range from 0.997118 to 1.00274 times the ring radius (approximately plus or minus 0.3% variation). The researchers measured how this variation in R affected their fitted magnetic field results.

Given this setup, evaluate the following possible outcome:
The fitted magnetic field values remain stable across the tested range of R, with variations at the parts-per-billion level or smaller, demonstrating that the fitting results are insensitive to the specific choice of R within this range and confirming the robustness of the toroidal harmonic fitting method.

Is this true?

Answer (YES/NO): YES